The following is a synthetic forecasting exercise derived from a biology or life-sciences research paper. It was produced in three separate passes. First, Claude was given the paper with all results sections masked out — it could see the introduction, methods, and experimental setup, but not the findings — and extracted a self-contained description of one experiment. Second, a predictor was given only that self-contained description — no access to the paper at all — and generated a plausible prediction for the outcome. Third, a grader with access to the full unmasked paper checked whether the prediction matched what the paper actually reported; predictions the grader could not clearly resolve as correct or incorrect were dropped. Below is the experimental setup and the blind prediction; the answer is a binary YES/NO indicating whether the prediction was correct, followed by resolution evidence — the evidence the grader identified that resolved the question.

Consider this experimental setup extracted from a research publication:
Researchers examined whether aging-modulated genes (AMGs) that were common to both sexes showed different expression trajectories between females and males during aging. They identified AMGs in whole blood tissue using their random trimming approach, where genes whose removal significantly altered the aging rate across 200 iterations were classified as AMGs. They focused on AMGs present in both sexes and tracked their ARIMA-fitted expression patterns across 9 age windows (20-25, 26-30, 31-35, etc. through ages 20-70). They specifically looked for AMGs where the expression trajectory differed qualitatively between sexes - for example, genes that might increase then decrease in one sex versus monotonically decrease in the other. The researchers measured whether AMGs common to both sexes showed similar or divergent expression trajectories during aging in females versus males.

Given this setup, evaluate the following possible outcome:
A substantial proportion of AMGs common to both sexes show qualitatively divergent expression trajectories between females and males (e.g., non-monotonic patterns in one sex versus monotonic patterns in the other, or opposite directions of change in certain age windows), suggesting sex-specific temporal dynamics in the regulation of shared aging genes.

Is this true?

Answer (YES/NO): YES